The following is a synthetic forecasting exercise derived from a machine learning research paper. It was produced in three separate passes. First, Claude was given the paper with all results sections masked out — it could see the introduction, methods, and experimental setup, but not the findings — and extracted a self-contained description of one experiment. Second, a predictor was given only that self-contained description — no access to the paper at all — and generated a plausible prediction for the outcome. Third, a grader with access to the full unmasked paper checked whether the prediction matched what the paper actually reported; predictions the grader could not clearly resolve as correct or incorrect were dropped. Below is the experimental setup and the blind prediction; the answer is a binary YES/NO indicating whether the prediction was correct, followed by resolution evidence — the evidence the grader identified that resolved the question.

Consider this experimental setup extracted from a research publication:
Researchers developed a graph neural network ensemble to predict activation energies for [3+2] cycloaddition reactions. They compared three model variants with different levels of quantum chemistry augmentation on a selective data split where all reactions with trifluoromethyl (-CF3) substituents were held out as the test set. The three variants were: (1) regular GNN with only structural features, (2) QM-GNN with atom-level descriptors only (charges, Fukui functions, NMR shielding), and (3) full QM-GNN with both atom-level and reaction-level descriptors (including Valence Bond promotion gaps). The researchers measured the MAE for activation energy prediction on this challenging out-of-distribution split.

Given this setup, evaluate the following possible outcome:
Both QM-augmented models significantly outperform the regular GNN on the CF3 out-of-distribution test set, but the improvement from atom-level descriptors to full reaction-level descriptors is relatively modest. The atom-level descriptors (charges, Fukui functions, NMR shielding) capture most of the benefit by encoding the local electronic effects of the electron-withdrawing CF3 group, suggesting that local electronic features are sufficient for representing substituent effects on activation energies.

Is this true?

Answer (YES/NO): YES